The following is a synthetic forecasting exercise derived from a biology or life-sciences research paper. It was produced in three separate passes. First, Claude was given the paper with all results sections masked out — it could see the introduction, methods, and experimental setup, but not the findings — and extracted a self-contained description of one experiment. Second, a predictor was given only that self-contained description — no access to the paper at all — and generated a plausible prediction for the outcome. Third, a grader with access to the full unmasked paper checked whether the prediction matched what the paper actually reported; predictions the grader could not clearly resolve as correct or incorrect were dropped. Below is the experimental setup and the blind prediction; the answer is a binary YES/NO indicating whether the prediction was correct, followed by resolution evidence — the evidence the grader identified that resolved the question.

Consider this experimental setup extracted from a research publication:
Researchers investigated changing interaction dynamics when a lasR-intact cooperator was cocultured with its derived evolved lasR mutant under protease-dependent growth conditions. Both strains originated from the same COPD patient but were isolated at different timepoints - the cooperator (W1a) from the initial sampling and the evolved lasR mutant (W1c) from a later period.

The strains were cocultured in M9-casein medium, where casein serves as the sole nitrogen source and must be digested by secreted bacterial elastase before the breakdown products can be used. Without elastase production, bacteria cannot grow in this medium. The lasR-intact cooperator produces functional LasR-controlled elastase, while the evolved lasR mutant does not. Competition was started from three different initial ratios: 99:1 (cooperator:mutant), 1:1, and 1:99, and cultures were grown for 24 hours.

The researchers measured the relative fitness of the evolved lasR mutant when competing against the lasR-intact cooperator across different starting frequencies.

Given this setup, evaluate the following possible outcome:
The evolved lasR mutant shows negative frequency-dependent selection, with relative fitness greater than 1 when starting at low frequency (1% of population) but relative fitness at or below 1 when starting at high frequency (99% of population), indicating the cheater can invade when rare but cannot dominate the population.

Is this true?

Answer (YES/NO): NO